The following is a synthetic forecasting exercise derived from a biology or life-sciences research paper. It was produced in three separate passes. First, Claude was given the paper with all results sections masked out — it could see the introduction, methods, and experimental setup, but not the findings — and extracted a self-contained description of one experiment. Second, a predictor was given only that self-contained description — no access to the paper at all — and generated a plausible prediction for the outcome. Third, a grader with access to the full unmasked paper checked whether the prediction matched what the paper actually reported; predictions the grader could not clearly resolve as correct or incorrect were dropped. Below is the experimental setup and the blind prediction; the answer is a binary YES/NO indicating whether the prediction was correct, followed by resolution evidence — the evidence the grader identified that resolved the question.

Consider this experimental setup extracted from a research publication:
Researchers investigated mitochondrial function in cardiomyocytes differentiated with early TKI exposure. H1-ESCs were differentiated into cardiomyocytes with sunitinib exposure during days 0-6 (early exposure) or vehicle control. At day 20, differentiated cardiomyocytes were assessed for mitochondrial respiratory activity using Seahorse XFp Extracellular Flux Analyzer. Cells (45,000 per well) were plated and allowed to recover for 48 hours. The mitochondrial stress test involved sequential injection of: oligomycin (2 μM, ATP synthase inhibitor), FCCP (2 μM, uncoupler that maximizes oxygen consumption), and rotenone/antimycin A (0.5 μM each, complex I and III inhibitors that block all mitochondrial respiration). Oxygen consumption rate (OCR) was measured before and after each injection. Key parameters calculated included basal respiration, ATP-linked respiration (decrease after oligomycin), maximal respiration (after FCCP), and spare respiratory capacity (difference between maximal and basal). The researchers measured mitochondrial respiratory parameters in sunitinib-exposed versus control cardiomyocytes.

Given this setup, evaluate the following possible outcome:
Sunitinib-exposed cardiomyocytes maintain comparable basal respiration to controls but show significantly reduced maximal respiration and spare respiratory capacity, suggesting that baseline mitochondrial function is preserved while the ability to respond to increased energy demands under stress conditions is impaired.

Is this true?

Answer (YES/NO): NO